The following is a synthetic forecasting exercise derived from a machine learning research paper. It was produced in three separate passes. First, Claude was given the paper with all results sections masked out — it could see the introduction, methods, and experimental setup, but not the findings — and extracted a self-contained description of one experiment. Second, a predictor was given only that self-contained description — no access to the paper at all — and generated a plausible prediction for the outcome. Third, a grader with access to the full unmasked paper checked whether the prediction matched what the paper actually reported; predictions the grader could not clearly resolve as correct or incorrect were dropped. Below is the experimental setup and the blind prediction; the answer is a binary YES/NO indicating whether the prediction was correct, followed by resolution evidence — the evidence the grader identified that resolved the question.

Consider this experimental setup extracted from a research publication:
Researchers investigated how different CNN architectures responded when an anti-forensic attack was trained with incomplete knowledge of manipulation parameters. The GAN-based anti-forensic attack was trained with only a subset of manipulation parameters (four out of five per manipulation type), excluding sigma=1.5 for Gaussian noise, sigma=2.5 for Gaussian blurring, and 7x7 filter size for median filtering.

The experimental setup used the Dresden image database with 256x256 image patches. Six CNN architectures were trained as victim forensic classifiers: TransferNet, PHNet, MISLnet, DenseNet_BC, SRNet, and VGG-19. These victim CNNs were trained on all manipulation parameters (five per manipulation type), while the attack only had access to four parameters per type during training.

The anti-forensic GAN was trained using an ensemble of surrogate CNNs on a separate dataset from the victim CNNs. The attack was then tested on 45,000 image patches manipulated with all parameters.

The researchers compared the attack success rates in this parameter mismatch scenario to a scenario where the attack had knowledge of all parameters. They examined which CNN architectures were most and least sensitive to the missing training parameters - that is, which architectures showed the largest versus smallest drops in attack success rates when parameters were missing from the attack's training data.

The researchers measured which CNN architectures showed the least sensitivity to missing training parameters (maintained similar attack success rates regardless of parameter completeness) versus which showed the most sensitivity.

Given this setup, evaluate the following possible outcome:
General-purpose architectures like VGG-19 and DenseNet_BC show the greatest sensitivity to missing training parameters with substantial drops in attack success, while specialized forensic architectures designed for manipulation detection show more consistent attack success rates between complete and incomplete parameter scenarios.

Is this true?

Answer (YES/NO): NO